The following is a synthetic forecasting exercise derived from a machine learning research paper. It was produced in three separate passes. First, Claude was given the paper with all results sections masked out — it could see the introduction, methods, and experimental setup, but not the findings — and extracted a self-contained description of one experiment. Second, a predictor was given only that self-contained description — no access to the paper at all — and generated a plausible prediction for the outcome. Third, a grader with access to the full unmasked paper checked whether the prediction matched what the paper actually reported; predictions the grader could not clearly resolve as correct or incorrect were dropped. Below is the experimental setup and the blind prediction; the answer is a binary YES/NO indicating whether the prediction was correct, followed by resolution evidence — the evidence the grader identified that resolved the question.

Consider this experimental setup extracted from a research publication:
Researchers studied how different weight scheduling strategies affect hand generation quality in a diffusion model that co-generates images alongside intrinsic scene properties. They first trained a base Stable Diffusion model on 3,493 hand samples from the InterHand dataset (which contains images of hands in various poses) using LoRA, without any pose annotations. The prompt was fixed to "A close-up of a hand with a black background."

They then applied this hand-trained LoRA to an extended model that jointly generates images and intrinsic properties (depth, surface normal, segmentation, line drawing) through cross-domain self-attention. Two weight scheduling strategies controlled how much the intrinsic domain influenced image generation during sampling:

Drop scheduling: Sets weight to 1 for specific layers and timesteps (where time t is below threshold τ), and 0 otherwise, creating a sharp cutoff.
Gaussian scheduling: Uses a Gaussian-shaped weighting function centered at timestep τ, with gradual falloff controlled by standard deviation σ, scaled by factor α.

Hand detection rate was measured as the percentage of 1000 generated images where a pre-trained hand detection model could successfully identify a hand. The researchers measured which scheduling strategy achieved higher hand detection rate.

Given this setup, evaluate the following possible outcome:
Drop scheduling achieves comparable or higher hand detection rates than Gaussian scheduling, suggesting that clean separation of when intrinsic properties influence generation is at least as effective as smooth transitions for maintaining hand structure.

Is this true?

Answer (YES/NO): NO